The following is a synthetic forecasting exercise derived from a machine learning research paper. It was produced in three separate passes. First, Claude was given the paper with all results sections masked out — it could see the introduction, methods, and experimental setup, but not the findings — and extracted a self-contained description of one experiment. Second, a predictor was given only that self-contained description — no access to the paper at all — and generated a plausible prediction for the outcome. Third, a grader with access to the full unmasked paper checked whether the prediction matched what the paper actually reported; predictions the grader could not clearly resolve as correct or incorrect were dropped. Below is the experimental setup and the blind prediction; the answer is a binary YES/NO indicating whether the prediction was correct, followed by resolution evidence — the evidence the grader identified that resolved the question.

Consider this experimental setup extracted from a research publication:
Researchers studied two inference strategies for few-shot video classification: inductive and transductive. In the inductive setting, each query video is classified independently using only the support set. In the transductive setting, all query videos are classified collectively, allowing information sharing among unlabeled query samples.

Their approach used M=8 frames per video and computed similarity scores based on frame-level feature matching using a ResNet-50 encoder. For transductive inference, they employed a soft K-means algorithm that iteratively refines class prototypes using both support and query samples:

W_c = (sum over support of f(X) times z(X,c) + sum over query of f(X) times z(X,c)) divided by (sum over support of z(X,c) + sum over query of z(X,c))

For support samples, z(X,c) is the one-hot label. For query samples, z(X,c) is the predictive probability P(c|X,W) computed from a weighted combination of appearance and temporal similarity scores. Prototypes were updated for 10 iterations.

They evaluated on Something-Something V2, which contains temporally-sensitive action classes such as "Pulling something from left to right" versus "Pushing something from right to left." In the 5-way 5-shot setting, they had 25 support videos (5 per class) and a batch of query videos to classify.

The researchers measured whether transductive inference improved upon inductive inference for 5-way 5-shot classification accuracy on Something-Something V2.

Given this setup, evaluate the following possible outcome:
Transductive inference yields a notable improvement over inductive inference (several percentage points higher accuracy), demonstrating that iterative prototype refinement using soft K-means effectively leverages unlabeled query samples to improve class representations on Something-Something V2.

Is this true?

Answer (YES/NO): YES